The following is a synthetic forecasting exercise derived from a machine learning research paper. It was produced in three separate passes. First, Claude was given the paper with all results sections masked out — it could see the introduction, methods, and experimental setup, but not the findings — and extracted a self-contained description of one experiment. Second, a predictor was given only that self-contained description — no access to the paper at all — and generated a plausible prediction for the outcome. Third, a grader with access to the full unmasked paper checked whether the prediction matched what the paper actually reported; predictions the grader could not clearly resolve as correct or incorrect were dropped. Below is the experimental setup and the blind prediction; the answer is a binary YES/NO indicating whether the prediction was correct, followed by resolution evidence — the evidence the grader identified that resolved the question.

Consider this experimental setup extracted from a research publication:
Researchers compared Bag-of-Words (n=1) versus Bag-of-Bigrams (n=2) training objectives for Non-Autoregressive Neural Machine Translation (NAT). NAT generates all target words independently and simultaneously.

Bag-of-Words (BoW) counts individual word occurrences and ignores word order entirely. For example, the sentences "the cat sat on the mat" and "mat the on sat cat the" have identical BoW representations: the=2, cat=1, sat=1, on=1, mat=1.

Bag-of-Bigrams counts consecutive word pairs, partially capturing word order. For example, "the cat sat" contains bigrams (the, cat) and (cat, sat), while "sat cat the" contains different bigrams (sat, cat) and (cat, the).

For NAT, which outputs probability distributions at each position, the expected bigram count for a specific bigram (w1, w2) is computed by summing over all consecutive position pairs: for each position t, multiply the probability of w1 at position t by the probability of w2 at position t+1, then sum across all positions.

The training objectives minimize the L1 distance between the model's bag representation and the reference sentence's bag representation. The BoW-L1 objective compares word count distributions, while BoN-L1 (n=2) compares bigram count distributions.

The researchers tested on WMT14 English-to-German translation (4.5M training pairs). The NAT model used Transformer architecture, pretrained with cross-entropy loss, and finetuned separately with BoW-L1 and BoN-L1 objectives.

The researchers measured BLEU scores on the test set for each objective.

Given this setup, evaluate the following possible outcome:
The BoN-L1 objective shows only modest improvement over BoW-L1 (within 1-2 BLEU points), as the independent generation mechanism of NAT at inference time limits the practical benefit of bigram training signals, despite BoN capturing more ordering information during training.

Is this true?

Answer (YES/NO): YES